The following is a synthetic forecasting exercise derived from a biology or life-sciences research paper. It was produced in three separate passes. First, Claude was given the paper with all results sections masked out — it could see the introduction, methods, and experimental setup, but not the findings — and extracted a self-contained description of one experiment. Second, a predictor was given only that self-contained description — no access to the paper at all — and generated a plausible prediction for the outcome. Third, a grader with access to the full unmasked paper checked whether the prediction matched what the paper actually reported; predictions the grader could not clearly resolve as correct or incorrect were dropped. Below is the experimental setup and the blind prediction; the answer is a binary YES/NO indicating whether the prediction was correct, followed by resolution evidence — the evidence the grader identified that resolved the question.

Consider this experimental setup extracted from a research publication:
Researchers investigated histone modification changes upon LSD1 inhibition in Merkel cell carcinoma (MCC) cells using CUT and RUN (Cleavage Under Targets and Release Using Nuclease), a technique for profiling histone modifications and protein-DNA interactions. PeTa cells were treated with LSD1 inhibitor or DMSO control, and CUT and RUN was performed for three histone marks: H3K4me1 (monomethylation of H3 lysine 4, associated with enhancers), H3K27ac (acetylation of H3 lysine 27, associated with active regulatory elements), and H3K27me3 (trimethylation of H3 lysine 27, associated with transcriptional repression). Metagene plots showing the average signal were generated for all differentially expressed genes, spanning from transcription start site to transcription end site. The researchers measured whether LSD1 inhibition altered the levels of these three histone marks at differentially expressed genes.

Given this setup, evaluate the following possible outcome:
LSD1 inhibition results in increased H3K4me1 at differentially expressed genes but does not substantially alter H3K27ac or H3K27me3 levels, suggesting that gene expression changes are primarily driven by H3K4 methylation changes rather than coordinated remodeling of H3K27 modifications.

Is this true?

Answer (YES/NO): NO